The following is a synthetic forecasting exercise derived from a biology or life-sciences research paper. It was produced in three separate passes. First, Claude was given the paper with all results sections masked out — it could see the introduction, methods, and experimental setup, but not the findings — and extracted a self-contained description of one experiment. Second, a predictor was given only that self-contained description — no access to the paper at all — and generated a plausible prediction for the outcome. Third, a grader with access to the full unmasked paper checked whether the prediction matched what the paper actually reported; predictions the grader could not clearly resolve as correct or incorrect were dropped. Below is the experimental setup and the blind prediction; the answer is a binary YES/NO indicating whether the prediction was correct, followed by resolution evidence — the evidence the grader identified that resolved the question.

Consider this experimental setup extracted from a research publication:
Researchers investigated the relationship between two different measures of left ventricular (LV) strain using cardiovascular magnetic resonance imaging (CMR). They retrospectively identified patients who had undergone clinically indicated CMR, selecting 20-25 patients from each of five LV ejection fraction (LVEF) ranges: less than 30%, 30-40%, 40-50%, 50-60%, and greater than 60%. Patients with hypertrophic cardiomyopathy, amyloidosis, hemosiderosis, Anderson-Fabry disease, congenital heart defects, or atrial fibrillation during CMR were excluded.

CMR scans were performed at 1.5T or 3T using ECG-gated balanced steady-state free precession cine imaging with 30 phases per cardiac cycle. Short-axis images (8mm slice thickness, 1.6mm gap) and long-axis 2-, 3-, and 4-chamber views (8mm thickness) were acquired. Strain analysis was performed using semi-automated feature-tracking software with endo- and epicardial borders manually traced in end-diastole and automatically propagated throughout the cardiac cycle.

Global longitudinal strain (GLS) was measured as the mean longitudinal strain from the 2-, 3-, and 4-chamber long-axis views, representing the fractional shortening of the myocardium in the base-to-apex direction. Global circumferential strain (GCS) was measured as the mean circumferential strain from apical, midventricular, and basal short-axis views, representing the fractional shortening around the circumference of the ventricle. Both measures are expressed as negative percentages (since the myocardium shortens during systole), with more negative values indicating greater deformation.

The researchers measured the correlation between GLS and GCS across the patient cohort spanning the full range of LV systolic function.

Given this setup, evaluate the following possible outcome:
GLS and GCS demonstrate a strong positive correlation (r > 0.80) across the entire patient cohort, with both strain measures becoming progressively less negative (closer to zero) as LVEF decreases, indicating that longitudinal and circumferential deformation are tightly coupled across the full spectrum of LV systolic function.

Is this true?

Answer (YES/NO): YES